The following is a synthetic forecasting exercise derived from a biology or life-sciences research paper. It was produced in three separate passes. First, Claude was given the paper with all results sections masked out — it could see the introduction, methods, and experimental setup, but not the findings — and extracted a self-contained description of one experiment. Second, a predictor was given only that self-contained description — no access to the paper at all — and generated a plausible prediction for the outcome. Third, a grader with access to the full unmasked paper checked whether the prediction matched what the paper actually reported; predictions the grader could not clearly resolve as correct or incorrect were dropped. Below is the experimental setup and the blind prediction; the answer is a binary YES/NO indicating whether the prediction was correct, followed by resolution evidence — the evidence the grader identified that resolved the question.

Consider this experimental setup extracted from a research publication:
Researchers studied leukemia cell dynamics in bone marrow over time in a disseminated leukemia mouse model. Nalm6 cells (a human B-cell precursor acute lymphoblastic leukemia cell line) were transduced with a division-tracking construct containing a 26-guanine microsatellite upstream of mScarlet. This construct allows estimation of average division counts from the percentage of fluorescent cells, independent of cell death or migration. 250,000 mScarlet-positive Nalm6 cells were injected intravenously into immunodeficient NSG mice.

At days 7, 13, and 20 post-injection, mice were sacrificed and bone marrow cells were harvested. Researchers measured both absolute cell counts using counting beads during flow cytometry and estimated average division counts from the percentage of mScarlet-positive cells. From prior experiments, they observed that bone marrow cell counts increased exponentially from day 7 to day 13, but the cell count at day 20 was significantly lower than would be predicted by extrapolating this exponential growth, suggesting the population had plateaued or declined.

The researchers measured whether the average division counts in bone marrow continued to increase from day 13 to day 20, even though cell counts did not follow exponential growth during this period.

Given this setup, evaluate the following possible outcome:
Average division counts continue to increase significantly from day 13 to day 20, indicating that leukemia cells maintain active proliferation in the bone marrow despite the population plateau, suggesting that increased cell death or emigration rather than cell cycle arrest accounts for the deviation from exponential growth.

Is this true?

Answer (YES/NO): YES